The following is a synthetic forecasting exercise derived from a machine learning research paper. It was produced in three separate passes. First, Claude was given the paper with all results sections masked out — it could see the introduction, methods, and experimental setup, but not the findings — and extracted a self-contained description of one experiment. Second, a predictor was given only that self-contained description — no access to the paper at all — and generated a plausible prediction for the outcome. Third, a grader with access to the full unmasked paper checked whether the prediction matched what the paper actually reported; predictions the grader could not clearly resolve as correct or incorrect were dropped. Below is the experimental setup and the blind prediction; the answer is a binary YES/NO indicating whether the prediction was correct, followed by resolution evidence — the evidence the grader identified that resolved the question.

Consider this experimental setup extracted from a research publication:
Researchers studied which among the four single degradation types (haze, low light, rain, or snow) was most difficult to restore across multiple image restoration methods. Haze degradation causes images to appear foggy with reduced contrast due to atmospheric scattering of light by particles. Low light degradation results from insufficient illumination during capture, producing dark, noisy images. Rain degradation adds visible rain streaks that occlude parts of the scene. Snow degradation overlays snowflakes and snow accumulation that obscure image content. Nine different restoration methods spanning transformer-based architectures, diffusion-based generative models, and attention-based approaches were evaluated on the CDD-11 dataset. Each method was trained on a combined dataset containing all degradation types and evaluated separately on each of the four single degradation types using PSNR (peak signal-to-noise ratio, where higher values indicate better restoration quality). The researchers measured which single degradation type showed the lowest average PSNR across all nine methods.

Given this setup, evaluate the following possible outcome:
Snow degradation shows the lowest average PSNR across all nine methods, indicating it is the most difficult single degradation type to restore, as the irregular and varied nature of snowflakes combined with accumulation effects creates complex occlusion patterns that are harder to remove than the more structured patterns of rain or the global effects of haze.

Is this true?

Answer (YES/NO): NO